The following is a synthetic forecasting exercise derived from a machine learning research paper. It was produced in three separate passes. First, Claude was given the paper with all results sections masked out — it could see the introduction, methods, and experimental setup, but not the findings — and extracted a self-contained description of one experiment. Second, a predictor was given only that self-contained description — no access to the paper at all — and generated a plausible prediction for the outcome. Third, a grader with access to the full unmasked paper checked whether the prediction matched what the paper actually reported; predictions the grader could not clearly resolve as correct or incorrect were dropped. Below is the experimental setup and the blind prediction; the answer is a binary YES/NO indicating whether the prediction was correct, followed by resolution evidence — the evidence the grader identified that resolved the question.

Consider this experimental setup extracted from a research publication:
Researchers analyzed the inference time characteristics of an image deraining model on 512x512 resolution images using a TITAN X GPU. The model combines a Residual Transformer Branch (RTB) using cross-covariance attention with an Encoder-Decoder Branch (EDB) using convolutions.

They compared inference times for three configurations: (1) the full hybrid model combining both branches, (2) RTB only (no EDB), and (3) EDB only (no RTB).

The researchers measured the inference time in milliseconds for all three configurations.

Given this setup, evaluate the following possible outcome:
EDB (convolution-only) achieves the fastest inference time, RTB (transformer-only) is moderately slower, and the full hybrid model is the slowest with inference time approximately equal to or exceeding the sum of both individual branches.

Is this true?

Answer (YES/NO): NO